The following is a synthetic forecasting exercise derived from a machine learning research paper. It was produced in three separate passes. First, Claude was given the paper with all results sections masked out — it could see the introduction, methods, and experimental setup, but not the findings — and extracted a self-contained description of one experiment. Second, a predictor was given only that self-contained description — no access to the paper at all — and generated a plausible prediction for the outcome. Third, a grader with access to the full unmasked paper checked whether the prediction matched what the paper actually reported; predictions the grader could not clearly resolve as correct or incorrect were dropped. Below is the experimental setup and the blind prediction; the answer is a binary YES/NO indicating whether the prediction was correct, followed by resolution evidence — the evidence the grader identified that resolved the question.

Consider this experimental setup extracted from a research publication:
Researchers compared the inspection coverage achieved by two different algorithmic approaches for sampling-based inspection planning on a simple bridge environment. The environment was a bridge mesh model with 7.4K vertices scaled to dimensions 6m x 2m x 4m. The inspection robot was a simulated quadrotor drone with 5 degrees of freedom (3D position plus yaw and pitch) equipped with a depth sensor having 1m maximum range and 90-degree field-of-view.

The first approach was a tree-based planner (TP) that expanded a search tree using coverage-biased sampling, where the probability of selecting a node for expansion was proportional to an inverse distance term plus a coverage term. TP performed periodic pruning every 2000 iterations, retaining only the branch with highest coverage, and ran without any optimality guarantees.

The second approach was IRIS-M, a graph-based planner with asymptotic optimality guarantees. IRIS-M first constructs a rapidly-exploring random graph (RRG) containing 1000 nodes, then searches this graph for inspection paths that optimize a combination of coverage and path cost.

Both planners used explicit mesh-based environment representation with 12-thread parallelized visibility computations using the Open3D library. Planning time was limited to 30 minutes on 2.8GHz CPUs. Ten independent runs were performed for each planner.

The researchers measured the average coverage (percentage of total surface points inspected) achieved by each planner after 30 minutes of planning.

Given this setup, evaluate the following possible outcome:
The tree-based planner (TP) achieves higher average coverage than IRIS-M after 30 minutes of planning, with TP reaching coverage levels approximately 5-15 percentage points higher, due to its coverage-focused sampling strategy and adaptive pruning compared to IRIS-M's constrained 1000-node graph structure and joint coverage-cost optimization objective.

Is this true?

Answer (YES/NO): NO